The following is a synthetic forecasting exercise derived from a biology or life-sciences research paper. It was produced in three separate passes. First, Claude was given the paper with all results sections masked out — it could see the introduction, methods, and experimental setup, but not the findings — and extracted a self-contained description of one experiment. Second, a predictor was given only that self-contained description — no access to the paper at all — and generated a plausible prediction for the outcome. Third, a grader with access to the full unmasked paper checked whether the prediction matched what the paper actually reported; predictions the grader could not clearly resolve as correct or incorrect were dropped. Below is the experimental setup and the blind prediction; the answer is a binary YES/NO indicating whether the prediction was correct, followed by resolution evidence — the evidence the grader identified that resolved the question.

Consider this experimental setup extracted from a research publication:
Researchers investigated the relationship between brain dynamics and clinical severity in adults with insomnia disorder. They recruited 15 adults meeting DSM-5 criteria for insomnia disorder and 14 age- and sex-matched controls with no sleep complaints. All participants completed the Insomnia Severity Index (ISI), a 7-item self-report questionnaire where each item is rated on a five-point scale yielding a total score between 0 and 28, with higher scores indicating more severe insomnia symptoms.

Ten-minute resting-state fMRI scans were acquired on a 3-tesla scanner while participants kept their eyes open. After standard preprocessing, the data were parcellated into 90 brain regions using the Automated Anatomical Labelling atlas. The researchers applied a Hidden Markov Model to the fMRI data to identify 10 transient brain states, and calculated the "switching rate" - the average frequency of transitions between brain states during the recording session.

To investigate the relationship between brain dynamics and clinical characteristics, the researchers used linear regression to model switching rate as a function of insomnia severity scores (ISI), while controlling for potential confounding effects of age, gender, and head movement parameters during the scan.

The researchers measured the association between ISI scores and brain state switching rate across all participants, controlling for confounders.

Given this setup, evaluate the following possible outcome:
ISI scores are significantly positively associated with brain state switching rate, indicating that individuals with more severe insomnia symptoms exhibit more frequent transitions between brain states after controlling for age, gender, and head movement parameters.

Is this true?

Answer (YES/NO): NO